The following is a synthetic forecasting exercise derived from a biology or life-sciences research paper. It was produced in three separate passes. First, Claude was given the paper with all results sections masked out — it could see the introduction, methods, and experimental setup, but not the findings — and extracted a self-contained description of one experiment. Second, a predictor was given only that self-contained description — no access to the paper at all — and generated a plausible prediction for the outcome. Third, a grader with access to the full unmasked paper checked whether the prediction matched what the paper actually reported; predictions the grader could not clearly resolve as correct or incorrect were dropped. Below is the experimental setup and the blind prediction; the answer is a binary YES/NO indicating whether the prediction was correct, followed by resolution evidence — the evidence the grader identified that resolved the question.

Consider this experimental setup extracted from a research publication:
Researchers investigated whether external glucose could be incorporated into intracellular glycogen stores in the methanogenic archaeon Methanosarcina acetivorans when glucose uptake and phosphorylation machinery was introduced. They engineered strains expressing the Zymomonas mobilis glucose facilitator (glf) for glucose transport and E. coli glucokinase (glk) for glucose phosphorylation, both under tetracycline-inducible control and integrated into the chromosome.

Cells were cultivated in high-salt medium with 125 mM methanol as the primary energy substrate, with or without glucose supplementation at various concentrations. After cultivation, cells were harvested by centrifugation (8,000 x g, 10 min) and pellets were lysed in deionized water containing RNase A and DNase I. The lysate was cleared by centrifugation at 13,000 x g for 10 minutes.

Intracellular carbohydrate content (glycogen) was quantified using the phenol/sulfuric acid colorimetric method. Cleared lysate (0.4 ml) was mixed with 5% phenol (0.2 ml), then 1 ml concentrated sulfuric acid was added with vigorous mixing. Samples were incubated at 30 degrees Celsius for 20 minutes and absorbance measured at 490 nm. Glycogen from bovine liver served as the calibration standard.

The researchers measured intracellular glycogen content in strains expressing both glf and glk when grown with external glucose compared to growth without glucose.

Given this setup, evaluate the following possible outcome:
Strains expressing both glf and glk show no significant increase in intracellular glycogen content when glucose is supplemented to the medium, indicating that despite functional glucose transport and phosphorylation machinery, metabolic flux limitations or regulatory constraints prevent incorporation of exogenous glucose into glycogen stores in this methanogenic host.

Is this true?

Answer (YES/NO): NO